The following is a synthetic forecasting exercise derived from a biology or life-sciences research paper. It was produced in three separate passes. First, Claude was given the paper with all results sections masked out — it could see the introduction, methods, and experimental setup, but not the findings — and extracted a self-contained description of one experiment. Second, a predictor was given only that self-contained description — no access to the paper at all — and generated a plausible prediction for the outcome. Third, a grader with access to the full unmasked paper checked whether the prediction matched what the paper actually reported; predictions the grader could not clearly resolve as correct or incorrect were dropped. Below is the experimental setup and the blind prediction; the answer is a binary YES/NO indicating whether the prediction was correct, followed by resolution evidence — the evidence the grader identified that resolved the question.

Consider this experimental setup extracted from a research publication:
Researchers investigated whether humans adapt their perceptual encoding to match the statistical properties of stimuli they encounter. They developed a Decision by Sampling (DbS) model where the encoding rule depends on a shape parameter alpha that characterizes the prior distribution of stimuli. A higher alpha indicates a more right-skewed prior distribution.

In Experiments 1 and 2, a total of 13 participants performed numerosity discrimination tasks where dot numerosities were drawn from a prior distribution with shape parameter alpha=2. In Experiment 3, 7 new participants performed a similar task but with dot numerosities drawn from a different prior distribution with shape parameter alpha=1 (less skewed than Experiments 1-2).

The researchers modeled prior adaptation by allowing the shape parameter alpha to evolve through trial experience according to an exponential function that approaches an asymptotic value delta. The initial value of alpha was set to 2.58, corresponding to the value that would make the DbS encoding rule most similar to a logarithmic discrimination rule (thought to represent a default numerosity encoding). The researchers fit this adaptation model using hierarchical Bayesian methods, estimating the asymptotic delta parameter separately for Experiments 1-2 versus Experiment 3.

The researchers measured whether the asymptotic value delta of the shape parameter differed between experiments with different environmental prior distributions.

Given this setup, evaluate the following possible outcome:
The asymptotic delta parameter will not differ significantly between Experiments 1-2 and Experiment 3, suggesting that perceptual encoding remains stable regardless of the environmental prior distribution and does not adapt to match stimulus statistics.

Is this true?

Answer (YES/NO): NO